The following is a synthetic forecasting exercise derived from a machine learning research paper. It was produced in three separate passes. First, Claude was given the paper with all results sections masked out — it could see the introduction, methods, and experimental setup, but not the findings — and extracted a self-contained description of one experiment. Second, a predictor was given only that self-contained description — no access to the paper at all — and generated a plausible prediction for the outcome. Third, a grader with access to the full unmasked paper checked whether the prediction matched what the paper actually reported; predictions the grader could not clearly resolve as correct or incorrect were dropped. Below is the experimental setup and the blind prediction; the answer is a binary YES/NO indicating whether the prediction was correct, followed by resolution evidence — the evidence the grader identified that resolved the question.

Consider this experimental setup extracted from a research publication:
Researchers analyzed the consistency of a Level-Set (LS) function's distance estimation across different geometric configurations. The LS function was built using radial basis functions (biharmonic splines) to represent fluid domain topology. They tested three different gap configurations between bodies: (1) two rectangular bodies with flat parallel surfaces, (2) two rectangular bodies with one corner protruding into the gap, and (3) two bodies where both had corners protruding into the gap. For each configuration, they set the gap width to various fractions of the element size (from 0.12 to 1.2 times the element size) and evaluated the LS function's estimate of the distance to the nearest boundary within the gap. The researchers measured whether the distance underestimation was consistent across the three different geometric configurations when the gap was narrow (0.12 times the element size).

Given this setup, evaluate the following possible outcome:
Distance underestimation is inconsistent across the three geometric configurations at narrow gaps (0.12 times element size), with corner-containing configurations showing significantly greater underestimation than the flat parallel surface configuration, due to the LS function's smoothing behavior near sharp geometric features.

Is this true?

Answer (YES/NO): NO